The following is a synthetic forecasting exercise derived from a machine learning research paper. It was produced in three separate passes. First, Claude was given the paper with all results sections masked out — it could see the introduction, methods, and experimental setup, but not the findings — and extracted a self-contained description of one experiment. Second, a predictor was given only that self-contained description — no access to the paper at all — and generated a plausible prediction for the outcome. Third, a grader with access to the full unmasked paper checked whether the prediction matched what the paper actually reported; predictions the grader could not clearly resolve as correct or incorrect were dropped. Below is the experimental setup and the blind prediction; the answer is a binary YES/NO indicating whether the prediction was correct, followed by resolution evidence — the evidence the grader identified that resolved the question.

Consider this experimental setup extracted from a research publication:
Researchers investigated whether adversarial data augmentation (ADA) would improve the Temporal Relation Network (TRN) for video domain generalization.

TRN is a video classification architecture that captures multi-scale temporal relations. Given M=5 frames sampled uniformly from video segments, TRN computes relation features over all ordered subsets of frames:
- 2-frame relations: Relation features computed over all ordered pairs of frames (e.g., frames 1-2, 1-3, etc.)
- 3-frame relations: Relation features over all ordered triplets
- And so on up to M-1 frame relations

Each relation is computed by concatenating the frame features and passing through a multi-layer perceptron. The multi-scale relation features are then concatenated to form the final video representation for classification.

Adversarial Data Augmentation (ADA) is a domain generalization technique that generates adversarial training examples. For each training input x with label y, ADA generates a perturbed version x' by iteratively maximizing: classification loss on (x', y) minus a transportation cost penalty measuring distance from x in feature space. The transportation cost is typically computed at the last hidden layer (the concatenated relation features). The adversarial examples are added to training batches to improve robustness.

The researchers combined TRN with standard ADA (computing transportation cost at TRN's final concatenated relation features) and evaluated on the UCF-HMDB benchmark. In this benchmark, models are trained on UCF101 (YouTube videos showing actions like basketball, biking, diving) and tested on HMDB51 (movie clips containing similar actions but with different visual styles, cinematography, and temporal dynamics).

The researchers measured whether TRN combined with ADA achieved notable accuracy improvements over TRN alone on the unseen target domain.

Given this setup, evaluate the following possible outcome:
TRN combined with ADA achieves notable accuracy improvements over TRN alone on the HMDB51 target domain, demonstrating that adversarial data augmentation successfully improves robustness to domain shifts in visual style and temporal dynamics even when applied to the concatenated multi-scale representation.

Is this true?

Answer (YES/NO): NO